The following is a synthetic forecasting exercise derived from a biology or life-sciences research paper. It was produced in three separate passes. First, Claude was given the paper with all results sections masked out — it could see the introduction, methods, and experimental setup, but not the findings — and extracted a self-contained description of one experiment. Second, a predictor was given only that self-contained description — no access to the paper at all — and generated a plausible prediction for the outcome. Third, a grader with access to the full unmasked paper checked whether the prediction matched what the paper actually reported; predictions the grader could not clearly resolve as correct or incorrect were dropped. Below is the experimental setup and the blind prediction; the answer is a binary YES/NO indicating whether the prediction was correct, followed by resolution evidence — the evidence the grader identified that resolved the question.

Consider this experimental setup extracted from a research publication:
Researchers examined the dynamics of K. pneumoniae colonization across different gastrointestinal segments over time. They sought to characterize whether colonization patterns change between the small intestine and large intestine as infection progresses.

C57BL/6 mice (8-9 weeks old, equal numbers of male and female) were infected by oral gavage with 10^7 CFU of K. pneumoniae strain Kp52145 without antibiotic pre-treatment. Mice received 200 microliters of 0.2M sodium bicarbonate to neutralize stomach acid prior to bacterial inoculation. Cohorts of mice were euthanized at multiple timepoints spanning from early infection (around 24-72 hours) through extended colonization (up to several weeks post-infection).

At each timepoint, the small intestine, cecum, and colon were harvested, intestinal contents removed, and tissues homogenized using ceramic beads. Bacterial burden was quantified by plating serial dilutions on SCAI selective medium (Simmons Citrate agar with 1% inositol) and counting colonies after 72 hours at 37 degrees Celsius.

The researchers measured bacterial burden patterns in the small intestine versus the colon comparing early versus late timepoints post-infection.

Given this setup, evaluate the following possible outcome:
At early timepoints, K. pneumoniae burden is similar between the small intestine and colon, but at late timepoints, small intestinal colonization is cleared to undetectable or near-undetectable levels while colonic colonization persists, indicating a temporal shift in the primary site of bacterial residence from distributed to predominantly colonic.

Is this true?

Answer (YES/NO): NO